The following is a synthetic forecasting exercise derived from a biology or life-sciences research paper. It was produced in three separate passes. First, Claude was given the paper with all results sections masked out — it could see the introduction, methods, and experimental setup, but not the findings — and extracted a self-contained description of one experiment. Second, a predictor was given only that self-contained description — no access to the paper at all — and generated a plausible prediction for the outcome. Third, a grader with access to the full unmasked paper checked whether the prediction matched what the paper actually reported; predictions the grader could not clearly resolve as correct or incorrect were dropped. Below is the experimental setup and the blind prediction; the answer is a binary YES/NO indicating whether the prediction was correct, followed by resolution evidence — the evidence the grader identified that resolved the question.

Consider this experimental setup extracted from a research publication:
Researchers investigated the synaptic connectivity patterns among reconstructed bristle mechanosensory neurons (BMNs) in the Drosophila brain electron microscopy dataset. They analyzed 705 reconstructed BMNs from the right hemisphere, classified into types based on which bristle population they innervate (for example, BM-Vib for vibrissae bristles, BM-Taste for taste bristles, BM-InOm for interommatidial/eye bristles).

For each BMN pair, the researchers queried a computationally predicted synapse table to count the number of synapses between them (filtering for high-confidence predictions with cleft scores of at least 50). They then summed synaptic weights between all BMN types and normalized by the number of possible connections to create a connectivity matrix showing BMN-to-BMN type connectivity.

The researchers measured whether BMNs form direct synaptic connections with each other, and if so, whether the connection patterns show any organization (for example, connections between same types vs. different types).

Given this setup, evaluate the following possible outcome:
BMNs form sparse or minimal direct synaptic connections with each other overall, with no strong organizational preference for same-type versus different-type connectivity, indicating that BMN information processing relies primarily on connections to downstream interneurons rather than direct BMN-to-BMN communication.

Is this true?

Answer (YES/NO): NO